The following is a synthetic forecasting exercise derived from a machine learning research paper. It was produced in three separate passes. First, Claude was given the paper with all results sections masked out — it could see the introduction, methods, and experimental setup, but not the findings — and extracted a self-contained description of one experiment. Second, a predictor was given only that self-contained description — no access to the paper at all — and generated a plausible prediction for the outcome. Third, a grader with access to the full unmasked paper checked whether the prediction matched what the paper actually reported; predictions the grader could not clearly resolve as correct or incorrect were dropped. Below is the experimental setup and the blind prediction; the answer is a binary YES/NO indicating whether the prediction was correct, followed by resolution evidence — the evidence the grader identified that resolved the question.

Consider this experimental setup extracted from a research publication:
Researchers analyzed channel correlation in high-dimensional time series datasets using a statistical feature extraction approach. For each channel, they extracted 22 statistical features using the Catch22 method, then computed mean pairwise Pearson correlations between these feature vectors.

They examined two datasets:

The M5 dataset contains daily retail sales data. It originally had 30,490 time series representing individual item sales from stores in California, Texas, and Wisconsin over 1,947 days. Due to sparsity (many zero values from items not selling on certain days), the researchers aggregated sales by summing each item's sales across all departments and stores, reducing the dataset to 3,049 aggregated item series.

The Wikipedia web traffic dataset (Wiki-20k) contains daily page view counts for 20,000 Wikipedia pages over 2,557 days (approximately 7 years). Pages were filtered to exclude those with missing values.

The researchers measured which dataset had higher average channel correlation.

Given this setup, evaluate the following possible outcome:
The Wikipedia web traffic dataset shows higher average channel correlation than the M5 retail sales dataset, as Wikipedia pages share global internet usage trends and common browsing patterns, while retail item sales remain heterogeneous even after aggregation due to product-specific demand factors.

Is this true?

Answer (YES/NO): YES